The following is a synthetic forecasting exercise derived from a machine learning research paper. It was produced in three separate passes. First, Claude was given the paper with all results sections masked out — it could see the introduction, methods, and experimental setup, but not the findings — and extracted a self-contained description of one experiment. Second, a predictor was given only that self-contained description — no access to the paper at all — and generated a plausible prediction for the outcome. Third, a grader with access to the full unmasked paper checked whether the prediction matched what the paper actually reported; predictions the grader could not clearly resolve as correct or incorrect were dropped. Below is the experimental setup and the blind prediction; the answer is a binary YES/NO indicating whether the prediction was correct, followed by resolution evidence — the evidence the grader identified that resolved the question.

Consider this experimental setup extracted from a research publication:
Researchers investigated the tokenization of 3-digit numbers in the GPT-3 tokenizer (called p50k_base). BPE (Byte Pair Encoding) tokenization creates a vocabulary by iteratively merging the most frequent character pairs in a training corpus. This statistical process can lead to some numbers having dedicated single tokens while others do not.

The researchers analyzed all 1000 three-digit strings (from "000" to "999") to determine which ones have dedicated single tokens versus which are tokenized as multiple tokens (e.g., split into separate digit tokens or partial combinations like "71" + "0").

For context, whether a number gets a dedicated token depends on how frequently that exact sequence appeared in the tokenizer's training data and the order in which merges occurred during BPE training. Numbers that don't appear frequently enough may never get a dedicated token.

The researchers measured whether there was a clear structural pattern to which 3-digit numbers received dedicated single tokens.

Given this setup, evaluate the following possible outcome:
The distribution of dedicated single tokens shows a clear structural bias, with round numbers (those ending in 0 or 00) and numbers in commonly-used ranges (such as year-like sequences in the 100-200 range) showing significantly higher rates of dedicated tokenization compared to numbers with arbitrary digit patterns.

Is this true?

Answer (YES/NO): NO